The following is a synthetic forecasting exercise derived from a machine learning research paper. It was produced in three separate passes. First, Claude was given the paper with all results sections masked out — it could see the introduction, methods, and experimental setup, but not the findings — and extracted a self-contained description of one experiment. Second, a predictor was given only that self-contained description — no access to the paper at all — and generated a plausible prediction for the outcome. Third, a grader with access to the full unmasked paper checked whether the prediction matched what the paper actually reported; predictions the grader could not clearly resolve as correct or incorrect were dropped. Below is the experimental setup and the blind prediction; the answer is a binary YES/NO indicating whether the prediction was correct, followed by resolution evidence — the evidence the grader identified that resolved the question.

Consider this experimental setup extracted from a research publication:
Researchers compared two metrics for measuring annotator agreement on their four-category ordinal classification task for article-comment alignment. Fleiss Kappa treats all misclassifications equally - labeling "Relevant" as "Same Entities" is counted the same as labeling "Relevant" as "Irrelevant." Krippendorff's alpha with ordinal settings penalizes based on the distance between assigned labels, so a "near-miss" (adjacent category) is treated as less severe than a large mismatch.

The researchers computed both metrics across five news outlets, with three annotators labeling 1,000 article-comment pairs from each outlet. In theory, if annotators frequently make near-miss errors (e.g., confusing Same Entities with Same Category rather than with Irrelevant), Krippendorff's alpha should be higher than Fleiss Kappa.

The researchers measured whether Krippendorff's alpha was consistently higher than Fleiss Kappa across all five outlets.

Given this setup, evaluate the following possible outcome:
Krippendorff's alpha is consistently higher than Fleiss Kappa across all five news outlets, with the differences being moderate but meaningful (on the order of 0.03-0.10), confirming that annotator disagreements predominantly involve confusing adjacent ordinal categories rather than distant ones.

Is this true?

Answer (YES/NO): NO